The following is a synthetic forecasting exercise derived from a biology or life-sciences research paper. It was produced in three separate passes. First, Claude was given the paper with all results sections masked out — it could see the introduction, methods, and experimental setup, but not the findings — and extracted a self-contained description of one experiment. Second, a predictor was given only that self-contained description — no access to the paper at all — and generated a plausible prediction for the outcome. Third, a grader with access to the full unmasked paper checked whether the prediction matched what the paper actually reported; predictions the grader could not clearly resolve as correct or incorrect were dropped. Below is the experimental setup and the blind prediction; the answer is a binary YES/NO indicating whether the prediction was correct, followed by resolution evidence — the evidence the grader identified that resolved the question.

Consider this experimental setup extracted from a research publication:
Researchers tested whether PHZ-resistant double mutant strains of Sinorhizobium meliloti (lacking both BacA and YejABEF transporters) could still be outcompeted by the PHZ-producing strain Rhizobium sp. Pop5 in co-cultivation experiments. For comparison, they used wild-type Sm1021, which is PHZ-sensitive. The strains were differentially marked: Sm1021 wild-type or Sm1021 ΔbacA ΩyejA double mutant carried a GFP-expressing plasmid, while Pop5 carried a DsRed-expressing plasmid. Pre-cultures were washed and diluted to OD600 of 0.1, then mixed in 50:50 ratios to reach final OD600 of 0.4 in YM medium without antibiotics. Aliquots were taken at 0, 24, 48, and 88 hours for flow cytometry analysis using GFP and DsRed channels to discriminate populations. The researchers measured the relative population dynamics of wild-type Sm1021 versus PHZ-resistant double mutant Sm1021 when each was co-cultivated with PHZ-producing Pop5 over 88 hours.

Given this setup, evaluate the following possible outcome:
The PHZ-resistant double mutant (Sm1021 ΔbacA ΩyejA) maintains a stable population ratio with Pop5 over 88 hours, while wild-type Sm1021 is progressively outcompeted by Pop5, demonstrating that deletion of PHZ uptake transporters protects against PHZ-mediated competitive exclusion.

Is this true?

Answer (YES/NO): YES